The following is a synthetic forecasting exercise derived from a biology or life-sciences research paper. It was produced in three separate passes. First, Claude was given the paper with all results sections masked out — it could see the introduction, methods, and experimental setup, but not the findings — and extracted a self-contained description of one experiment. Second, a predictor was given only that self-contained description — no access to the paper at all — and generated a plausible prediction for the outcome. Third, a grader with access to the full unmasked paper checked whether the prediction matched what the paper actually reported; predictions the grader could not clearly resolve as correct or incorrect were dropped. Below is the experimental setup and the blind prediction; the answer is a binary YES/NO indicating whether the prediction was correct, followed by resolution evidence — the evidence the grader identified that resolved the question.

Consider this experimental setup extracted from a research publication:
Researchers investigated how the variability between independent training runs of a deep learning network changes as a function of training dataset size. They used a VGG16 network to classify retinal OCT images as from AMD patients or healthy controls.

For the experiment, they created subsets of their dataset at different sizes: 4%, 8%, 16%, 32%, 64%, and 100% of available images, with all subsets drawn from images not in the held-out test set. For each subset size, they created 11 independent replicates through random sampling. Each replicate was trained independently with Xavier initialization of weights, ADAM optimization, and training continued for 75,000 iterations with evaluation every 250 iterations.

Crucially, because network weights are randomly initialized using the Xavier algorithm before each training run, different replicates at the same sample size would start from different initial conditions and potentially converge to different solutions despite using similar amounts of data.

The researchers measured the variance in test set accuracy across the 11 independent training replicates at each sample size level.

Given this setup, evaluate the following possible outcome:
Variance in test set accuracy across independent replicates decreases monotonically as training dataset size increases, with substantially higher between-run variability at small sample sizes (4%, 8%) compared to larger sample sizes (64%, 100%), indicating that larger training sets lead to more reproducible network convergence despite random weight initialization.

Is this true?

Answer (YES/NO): YES